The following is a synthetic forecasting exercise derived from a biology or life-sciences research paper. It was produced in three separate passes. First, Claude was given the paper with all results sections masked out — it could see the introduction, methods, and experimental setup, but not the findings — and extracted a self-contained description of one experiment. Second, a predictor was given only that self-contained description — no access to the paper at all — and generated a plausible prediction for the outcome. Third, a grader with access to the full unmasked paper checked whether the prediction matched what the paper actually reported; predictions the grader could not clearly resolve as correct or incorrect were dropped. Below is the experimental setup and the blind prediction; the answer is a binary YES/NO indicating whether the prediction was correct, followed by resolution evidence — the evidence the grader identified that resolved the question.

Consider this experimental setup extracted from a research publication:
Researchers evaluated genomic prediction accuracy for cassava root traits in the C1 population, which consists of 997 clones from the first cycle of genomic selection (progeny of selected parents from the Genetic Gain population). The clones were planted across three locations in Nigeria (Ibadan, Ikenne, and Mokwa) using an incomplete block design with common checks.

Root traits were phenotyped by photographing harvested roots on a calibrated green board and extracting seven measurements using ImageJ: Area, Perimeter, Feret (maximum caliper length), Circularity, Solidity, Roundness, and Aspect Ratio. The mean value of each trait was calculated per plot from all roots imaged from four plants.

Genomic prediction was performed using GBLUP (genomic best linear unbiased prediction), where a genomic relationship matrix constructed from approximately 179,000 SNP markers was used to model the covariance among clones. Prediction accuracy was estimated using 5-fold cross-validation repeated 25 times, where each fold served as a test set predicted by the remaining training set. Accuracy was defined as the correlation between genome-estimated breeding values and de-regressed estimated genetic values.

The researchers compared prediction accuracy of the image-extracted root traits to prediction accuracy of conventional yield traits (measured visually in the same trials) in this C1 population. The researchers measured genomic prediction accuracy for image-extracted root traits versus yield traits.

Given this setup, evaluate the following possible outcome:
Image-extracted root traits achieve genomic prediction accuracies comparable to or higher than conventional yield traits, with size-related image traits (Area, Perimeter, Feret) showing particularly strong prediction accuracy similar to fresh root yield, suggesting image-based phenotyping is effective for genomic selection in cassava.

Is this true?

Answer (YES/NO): NO